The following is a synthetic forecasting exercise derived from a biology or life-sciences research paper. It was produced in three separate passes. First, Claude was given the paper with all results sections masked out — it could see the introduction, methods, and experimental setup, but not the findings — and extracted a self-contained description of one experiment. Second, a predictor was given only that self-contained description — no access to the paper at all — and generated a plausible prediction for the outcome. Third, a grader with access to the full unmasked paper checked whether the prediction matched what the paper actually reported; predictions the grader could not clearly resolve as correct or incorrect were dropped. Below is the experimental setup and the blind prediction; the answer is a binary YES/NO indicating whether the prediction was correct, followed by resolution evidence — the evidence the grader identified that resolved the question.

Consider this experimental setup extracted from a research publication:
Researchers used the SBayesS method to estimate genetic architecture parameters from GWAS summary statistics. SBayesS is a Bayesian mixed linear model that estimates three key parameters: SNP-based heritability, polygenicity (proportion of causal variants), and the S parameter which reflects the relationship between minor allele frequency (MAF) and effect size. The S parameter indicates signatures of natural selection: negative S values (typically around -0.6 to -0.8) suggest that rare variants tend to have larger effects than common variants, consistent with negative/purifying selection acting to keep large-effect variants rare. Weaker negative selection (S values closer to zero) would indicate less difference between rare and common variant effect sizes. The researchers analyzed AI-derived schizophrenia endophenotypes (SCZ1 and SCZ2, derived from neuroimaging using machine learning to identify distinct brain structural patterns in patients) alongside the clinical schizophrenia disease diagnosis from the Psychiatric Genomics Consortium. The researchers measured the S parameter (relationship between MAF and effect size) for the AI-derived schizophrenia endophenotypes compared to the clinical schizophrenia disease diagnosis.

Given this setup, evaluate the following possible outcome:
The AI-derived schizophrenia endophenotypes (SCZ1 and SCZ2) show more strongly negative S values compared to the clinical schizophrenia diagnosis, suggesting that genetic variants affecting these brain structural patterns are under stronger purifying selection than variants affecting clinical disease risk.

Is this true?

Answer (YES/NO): NO